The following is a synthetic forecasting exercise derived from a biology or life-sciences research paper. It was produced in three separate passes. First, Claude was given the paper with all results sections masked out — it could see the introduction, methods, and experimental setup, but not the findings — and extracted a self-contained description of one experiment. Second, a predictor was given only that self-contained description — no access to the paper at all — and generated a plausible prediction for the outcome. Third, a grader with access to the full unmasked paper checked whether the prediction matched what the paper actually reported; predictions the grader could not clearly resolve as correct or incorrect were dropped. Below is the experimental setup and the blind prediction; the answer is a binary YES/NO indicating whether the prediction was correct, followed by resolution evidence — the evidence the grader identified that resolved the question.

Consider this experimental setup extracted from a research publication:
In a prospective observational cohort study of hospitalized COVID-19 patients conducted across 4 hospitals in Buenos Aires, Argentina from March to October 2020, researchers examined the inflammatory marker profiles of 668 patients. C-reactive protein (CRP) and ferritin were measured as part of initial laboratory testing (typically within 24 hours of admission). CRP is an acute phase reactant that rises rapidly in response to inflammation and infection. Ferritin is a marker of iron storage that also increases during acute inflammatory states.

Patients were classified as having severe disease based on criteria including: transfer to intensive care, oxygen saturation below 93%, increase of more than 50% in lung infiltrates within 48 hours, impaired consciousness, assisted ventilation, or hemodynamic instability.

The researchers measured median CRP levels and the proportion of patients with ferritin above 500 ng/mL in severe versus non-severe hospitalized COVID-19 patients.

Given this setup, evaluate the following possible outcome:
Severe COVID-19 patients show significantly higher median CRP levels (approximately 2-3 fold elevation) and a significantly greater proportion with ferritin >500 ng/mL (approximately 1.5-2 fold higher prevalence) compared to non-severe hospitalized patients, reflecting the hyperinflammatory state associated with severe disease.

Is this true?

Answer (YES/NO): NO